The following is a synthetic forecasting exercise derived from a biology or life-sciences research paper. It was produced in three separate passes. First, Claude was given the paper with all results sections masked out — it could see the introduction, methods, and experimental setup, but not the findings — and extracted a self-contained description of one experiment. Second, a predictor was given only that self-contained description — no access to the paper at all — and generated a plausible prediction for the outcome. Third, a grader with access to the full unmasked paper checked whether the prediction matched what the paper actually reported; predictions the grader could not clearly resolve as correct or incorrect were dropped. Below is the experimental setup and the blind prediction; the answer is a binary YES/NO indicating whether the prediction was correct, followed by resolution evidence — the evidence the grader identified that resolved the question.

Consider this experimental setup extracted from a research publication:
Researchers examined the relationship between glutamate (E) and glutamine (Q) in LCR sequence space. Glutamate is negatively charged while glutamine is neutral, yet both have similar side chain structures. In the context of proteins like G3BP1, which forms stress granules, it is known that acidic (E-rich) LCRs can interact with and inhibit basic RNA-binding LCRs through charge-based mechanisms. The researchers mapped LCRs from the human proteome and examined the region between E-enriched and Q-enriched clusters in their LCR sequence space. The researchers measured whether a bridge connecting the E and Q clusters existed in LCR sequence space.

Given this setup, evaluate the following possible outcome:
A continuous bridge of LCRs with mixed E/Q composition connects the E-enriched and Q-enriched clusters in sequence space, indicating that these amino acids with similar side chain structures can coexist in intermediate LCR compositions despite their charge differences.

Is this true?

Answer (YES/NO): YES